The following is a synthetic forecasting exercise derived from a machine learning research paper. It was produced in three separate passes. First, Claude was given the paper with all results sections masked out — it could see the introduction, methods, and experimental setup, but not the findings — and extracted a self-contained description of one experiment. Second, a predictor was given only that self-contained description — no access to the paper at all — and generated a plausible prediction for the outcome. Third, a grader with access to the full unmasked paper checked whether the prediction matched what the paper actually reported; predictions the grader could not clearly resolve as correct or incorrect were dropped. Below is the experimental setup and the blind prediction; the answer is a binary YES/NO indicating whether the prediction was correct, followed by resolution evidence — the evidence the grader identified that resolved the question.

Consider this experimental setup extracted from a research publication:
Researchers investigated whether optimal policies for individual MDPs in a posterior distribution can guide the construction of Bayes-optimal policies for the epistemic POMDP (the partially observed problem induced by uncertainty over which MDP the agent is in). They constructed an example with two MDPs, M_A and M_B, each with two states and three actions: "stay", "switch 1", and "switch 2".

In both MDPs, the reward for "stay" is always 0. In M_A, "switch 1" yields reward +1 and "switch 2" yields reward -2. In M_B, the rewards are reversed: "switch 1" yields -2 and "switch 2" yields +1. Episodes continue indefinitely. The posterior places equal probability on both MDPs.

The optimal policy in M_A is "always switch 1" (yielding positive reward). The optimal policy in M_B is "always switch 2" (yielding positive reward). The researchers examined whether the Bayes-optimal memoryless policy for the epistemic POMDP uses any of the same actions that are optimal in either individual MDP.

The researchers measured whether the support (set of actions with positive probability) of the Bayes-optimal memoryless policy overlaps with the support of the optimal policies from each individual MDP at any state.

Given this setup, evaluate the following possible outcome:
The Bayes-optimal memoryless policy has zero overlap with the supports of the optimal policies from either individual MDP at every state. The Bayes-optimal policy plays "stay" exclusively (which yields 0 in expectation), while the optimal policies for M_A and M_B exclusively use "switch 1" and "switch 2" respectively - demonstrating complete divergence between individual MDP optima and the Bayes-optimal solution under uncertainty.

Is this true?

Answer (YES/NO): YES